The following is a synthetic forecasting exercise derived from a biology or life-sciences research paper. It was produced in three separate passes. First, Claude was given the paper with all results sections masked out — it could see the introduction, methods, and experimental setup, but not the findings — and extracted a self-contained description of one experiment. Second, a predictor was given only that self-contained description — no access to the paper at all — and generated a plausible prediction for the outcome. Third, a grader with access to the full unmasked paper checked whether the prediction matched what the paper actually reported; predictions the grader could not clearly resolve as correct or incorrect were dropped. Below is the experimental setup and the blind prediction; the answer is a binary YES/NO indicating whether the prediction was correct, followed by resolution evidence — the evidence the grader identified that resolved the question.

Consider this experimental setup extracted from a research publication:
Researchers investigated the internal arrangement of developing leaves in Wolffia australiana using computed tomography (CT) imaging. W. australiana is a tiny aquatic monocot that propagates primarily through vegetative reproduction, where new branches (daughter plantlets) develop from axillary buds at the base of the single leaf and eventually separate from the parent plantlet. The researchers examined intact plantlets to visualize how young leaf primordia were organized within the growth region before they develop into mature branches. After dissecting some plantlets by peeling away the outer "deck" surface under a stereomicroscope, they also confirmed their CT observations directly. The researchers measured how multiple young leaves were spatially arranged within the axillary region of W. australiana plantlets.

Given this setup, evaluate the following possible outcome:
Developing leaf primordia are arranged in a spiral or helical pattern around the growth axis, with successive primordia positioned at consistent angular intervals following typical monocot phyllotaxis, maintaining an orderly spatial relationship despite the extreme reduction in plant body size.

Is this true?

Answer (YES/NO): NO